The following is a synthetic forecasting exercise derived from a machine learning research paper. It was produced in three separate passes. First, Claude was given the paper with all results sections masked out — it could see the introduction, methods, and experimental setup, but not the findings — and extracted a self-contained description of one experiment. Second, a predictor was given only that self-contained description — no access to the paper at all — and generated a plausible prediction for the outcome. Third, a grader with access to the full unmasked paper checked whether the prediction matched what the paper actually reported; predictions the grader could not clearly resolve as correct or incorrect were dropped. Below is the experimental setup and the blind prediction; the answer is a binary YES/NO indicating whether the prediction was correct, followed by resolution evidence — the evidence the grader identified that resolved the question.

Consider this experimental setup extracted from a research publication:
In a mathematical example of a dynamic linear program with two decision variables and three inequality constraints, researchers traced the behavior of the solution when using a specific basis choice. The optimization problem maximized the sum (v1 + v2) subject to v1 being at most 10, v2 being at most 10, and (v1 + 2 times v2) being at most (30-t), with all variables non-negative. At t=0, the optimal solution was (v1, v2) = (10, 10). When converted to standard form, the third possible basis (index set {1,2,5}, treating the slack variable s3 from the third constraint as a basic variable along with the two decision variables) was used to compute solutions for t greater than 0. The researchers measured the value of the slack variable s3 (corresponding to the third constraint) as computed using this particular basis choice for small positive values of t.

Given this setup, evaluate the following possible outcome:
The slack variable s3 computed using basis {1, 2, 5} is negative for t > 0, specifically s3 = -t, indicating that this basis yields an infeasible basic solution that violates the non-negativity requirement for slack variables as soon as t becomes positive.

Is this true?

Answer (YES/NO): YES